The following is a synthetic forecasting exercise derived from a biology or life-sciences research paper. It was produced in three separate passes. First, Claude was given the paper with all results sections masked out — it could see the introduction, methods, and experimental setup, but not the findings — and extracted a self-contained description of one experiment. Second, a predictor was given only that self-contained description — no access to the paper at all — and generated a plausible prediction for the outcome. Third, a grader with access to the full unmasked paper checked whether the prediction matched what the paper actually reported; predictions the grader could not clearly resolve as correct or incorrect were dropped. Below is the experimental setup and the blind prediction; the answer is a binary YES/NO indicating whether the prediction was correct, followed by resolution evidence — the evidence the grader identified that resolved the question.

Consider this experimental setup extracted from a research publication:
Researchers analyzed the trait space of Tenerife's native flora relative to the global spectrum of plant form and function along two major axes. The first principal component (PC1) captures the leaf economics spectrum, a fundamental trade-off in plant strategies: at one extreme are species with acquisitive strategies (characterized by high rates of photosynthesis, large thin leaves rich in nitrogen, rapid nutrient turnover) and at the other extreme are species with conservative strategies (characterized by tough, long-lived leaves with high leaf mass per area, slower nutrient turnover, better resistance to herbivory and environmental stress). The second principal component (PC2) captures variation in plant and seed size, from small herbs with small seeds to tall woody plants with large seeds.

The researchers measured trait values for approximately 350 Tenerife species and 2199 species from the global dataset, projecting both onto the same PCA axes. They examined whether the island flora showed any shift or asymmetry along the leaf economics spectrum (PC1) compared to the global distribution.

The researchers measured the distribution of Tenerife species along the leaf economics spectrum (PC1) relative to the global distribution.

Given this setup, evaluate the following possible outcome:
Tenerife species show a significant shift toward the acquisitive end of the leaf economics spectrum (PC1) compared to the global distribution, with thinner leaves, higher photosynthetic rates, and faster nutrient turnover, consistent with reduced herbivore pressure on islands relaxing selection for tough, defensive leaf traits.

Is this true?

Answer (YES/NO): NO